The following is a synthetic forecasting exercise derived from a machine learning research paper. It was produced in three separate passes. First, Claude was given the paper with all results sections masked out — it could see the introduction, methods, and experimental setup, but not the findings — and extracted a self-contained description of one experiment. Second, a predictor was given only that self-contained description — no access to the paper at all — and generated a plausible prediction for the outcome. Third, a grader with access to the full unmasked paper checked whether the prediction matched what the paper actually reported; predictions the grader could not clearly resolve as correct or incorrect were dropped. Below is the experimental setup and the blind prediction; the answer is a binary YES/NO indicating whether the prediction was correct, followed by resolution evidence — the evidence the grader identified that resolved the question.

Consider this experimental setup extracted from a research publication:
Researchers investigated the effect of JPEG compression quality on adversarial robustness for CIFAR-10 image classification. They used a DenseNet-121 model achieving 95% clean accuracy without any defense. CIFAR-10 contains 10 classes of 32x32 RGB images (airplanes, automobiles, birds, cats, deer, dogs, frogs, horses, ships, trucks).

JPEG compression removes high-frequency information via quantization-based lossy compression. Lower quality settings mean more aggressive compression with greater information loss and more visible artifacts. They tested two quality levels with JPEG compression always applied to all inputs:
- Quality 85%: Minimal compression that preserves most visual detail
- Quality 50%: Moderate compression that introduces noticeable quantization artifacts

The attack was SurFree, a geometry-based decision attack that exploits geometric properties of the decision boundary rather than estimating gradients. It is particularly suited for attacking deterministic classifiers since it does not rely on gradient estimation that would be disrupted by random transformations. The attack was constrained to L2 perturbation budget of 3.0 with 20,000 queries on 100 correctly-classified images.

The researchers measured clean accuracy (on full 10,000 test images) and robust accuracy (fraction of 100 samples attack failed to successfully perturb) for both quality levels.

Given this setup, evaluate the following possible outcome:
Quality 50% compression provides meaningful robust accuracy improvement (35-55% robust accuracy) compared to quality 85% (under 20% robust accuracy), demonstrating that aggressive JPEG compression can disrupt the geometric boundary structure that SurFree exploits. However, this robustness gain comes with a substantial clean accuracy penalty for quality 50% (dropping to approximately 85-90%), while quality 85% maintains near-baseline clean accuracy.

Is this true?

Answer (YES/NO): NO